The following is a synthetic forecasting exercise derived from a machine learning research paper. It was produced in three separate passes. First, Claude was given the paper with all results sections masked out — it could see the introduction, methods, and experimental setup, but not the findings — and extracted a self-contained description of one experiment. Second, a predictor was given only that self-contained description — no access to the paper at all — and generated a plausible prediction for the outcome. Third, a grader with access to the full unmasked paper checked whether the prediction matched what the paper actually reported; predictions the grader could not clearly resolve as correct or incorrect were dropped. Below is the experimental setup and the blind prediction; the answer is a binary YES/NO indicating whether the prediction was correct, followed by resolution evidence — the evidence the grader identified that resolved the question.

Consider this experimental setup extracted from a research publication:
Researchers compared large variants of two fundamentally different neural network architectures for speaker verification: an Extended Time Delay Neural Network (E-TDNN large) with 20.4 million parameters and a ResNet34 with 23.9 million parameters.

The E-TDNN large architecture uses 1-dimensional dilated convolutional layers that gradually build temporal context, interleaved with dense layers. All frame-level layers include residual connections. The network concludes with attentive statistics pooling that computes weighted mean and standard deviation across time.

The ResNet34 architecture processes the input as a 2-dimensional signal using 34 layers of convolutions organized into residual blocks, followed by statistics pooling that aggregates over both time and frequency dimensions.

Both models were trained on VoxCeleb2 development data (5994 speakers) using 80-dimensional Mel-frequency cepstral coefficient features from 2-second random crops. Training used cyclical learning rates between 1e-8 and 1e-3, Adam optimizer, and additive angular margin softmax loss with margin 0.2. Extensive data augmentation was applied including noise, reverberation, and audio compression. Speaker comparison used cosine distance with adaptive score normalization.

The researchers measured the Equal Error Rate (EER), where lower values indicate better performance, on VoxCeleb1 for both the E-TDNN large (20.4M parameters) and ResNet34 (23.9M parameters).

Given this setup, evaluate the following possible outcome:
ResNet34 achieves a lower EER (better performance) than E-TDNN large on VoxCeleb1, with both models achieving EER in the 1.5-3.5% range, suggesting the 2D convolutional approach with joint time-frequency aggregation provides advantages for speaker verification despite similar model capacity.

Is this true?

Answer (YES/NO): NO